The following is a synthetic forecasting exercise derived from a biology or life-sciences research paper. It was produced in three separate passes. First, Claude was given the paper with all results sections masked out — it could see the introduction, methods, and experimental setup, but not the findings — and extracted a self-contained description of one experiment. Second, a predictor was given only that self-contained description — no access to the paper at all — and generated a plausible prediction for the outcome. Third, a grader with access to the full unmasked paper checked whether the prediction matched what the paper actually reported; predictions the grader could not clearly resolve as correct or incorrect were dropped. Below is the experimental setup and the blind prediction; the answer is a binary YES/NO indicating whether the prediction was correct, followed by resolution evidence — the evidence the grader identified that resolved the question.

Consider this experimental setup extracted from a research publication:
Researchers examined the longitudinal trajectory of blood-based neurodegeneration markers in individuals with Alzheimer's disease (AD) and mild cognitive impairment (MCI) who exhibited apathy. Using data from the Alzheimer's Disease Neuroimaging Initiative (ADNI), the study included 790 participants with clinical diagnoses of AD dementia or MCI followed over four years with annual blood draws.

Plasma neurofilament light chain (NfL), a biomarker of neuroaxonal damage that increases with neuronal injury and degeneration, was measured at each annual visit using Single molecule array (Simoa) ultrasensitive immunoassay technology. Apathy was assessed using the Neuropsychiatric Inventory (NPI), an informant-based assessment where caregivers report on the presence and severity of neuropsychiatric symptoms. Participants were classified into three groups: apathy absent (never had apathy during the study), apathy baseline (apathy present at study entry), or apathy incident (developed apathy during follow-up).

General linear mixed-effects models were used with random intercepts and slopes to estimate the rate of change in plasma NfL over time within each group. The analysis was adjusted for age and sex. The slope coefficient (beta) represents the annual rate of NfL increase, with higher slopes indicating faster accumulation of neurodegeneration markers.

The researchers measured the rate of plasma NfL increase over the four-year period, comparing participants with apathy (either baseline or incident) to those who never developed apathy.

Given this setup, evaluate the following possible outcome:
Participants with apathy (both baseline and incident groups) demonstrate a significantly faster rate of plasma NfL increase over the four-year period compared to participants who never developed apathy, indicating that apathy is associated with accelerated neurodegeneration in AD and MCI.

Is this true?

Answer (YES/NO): YES